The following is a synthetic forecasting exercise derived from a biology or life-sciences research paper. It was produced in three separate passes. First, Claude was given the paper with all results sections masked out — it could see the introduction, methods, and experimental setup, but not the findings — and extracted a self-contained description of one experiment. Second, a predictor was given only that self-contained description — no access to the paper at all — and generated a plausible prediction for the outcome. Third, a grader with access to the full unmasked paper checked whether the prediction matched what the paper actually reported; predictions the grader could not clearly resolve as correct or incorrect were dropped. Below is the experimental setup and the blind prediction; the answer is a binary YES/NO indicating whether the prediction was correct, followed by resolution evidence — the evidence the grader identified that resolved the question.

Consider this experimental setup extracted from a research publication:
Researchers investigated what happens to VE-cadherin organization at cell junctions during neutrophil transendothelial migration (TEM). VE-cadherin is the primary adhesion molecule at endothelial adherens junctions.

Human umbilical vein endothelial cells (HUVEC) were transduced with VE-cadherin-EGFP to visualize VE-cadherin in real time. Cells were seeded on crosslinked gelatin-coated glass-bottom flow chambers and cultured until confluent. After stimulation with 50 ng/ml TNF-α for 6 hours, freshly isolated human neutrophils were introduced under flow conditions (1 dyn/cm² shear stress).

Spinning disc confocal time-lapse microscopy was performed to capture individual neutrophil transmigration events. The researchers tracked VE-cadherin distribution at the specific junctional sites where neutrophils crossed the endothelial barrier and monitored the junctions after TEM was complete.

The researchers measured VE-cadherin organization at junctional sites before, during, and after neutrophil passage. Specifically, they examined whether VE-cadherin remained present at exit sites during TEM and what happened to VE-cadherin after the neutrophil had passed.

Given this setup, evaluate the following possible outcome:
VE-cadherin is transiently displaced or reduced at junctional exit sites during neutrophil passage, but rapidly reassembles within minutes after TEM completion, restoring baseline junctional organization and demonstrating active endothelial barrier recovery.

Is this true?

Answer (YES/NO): YES